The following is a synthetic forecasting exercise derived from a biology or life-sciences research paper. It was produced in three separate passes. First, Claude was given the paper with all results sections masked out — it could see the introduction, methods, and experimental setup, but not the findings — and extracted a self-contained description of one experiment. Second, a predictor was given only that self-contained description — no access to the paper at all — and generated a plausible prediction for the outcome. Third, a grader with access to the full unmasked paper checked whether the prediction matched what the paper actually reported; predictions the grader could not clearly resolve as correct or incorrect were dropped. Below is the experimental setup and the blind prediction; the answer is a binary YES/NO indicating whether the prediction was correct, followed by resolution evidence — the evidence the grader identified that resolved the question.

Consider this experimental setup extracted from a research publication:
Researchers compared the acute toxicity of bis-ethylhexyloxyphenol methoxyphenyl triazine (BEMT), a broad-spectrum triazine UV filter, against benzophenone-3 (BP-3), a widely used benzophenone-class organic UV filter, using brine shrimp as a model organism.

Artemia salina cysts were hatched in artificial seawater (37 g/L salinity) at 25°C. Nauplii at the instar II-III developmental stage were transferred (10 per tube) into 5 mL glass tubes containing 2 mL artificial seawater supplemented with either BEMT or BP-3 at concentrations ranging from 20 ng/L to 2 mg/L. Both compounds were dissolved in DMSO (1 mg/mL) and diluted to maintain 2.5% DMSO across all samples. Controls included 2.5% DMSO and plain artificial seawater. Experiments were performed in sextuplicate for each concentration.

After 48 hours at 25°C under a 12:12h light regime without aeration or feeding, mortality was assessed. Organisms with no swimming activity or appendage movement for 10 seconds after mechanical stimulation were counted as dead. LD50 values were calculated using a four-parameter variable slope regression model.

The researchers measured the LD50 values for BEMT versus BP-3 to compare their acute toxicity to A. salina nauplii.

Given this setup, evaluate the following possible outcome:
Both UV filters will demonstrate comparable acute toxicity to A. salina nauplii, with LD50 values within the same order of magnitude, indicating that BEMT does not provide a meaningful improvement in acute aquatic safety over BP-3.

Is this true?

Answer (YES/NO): NO